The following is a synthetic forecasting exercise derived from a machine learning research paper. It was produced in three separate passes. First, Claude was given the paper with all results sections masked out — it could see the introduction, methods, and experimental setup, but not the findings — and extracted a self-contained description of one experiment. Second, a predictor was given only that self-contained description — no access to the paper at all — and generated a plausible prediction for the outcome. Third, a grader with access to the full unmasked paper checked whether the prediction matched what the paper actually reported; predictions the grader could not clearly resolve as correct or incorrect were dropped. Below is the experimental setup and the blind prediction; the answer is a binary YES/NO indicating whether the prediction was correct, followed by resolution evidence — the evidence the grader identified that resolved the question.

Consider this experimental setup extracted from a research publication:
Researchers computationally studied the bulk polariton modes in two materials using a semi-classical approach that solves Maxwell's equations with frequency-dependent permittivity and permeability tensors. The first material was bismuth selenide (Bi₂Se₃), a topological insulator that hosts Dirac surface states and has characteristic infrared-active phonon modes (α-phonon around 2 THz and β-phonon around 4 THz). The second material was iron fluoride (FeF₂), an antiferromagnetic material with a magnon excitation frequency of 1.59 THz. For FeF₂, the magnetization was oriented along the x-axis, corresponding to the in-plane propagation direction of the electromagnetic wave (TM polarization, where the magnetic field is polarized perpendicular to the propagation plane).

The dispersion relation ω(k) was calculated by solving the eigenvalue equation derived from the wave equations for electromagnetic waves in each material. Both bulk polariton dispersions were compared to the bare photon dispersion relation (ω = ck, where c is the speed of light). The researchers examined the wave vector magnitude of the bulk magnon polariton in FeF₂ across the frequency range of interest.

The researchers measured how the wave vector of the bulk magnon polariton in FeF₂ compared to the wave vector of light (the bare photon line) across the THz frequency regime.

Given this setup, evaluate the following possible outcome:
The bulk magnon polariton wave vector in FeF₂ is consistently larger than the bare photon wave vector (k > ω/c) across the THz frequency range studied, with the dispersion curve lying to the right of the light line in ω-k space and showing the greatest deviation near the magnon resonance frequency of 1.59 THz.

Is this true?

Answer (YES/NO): YES